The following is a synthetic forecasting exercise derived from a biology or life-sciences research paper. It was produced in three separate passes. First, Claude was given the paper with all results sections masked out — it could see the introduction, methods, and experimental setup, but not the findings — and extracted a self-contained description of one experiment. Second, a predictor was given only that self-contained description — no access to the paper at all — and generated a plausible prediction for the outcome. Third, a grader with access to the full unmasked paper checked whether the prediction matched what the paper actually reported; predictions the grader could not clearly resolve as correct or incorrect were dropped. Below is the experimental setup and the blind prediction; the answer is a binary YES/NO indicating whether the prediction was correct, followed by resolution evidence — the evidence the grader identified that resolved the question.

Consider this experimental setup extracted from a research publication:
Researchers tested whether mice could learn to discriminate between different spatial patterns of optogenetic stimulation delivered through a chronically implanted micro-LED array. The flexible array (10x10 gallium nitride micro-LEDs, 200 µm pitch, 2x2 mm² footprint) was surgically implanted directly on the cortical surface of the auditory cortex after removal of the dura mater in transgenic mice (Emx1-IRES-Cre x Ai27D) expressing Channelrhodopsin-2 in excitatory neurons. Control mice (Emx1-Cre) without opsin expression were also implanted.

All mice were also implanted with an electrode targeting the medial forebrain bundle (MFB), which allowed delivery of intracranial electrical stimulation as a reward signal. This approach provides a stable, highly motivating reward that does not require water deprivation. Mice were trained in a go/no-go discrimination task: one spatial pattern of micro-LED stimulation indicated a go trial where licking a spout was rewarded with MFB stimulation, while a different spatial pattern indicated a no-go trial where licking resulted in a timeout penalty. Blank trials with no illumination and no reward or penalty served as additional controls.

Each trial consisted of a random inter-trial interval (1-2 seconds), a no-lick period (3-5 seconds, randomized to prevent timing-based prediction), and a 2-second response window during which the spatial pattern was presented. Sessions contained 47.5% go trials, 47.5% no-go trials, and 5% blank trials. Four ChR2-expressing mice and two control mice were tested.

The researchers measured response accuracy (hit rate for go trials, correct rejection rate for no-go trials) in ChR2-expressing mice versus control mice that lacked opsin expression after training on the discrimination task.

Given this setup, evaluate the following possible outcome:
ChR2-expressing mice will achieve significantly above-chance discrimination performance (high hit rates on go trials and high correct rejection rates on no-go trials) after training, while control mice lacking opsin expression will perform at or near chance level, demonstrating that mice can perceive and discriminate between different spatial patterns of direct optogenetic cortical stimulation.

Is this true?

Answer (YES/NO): YES